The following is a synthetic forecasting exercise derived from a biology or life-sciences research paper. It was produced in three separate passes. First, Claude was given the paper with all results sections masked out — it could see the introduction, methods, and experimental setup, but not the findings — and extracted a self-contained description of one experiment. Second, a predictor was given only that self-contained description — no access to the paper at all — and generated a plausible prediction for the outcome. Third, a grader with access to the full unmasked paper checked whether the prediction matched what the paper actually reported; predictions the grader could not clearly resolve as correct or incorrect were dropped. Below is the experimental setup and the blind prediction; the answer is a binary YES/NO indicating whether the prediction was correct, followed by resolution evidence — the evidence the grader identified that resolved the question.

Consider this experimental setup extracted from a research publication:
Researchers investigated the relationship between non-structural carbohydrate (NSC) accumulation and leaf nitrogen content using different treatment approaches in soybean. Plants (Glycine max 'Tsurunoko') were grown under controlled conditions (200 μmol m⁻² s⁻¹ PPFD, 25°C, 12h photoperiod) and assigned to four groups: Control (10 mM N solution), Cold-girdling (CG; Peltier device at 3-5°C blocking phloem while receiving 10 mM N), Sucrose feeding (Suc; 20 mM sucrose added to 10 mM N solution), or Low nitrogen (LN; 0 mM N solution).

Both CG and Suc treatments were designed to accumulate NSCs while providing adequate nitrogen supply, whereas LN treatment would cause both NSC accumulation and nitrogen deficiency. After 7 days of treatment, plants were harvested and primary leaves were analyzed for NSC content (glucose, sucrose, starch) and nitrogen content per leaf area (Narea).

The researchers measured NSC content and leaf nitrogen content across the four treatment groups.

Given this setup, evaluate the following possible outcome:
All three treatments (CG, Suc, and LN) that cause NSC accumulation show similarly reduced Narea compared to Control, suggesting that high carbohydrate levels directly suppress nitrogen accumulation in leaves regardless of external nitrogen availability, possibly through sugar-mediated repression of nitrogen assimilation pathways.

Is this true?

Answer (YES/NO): NO